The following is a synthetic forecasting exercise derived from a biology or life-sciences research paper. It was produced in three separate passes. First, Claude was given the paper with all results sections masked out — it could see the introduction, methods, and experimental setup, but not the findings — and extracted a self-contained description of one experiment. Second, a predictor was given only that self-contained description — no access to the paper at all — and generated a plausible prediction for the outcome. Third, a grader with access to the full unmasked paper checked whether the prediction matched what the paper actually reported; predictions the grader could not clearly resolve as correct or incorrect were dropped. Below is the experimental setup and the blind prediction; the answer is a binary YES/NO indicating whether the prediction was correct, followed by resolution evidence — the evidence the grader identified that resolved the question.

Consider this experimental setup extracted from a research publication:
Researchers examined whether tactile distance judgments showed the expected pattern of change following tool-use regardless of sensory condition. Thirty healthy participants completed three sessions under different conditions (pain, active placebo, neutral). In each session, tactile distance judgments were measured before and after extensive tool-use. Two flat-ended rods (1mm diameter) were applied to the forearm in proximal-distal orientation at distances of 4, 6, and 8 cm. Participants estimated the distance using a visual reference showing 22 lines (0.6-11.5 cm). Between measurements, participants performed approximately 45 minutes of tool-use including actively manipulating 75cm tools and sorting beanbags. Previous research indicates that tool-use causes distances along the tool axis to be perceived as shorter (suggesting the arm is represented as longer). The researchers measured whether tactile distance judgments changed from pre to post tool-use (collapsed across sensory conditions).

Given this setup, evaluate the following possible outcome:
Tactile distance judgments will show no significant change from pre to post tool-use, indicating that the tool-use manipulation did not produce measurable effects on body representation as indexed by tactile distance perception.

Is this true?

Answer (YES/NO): NO